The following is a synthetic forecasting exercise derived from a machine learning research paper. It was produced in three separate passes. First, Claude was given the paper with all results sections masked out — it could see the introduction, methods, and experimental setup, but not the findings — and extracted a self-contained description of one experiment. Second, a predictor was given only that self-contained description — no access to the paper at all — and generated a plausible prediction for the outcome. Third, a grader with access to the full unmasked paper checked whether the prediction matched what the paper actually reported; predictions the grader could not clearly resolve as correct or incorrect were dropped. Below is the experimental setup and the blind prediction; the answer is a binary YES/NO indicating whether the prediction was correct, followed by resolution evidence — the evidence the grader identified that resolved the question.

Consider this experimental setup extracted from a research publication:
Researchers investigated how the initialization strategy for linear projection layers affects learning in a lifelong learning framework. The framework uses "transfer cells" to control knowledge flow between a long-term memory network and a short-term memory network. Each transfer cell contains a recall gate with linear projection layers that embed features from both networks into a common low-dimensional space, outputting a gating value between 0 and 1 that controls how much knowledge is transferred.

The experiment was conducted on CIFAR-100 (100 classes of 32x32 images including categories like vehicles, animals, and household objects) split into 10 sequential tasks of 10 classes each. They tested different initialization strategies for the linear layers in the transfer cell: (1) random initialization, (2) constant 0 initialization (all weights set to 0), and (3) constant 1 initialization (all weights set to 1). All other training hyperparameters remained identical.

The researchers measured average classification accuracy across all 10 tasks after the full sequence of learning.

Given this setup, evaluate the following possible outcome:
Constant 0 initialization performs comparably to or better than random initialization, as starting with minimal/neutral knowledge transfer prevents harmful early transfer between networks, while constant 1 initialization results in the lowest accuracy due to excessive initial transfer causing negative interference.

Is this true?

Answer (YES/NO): NO